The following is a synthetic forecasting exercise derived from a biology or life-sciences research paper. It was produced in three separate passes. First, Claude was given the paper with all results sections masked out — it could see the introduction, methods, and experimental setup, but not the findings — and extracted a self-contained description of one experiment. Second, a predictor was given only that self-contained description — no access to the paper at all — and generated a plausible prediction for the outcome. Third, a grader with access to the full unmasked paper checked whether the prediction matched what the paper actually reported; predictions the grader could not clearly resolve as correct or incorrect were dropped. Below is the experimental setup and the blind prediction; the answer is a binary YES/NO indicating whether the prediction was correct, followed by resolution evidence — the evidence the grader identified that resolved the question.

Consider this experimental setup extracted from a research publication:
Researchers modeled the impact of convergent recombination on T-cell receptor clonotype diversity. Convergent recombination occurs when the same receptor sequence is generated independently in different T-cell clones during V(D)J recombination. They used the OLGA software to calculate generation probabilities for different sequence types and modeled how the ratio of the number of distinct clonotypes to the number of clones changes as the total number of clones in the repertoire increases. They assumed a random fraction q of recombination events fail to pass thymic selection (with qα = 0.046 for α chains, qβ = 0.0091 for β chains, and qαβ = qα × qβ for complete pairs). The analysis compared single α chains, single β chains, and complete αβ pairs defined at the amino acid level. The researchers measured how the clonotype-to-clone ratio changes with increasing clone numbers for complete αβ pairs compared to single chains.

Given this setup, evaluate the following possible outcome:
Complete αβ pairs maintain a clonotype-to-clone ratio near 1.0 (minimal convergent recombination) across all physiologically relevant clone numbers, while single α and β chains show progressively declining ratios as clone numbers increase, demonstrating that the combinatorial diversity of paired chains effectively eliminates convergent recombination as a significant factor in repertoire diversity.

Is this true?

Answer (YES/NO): YES